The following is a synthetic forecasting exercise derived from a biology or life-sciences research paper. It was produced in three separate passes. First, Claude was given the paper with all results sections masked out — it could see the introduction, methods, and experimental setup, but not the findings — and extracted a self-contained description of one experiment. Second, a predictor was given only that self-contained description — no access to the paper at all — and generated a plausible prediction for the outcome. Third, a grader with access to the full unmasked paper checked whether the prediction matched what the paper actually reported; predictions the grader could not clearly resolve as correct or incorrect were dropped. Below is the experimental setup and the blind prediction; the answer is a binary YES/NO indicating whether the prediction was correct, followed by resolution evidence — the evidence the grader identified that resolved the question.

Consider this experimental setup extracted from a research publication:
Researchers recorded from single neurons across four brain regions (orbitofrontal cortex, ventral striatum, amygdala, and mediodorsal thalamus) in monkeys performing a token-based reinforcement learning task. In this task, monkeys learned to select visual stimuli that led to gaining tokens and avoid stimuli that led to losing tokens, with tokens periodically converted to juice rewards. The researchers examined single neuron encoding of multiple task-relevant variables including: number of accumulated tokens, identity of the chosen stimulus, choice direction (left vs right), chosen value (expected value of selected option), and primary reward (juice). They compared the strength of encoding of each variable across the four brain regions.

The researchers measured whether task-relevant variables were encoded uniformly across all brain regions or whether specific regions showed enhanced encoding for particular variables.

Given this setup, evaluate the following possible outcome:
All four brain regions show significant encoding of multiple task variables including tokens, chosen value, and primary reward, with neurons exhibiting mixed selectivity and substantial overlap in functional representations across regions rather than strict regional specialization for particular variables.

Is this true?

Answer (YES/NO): YES